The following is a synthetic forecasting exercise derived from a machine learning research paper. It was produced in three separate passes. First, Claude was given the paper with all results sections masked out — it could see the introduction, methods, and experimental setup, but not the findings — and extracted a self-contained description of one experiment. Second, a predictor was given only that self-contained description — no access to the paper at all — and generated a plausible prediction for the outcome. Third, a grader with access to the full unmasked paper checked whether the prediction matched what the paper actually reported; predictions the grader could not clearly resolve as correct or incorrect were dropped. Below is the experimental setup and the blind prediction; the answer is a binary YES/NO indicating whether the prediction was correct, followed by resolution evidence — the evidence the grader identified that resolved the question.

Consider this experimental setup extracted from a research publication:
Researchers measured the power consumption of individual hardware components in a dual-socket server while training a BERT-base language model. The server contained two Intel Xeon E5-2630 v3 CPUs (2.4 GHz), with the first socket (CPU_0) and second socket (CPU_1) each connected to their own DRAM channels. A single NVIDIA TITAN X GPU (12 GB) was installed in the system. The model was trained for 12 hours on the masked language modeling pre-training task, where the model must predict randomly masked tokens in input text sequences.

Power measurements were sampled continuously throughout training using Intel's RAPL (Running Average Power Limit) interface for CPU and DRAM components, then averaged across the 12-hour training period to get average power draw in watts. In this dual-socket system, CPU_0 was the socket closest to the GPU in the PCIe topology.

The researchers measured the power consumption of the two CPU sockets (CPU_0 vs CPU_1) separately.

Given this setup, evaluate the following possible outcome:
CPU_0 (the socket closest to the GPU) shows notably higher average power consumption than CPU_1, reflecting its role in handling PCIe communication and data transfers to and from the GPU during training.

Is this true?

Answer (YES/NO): YES